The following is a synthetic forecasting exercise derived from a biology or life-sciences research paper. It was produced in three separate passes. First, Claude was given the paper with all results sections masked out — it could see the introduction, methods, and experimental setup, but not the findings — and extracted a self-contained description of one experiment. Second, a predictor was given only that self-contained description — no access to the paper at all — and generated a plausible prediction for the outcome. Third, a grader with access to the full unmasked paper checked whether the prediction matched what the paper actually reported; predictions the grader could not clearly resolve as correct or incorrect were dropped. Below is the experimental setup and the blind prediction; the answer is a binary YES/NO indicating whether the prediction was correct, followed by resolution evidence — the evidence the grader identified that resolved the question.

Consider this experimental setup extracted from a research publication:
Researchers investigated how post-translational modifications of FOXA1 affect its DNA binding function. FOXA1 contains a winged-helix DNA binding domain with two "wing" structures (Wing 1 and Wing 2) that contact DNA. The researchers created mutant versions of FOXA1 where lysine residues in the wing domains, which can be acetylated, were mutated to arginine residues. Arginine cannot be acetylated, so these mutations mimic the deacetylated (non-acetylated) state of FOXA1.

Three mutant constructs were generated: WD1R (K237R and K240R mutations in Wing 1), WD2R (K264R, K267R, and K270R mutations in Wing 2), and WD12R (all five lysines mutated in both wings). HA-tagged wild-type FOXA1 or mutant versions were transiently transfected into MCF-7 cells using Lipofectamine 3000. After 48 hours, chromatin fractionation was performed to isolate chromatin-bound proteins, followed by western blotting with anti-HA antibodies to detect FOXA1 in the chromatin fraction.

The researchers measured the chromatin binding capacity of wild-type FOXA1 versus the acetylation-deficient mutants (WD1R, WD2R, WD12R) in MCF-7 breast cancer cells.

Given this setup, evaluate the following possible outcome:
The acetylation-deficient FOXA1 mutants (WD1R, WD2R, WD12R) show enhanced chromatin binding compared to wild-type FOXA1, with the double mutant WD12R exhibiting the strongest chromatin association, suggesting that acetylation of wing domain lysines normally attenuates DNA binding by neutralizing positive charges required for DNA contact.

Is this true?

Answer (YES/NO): NO